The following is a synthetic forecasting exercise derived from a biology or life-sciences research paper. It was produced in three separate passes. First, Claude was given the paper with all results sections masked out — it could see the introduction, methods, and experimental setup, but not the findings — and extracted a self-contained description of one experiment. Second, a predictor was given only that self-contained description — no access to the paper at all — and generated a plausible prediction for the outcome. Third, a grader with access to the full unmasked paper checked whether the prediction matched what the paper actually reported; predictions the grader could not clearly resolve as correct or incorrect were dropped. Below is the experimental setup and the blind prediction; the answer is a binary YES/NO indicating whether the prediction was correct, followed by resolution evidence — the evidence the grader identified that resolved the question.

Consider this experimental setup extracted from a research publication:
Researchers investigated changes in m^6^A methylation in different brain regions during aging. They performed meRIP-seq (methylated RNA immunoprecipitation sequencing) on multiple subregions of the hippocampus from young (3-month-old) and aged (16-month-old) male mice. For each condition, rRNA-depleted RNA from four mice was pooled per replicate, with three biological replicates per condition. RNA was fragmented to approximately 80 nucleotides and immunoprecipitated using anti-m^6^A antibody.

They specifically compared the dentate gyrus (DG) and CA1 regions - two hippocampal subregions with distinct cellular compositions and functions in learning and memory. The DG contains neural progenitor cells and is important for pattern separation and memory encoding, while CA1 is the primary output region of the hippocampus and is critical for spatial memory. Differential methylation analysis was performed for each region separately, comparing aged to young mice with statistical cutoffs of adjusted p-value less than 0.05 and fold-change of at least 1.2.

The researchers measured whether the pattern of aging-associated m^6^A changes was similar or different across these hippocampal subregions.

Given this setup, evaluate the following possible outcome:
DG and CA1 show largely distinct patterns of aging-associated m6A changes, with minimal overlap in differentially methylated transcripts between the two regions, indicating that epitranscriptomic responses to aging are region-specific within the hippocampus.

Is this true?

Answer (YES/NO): YES